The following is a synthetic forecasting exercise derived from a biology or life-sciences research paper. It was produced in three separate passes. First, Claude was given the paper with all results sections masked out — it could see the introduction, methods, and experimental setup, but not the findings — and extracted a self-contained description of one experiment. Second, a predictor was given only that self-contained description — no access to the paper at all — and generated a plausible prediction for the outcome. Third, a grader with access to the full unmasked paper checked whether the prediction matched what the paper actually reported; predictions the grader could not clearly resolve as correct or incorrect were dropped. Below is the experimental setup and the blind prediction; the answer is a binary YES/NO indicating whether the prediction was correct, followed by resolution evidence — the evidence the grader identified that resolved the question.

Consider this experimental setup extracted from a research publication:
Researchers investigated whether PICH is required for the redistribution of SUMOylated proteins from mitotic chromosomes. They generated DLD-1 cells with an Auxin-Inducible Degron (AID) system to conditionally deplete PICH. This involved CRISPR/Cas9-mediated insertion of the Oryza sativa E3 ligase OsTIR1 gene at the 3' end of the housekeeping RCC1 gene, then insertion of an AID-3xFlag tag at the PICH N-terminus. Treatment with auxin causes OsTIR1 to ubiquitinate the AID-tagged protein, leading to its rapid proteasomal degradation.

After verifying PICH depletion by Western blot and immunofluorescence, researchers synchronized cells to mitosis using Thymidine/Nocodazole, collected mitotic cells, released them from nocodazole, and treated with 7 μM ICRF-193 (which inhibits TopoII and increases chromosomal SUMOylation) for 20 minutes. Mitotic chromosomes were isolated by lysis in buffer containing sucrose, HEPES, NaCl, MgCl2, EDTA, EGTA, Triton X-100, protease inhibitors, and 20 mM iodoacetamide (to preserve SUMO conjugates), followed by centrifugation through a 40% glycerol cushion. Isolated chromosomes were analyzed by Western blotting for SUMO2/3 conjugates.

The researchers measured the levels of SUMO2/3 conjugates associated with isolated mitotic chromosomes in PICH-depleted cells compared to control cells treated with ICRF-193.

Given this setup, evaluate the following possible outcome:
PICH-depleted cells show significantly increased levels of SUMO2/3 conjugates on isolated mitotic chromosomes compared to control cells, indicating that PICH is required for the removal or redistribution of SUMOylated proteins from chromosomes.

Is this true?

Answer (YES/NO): YES